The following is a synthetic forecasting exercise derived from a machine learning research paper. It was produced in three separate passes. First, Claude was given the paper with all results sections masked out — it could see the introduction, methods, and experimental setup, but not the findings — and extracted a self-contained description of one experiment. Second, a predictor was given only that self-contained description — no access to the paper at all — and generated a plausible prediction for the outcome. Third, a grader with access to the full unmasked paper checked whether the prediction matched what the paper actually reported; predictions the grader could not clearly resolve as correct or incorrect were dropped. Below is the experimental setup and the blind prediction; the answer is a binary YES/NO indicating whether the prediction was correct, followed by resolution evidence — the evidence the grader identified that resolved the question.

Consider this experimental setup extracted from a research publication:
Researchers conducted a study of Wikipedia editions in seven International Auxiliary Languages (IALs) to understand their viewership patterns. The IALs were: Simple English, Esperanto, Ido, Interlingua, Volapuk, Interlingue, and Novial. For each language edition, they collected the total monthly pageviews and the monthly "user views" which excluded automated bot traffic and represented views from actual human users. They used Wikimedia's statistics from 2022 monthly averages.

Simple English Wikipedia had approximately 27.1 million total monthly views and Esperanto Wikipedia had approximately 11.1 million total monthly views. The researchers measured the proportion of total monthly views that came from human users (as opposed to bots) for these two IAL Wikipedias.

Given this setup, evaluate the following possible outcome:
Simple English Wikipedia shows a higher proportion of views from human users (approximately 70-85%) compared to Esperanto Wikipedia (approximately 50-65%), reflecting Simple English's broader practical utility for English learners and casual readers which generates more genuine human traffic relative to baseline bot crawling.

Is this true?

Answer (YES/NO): NO